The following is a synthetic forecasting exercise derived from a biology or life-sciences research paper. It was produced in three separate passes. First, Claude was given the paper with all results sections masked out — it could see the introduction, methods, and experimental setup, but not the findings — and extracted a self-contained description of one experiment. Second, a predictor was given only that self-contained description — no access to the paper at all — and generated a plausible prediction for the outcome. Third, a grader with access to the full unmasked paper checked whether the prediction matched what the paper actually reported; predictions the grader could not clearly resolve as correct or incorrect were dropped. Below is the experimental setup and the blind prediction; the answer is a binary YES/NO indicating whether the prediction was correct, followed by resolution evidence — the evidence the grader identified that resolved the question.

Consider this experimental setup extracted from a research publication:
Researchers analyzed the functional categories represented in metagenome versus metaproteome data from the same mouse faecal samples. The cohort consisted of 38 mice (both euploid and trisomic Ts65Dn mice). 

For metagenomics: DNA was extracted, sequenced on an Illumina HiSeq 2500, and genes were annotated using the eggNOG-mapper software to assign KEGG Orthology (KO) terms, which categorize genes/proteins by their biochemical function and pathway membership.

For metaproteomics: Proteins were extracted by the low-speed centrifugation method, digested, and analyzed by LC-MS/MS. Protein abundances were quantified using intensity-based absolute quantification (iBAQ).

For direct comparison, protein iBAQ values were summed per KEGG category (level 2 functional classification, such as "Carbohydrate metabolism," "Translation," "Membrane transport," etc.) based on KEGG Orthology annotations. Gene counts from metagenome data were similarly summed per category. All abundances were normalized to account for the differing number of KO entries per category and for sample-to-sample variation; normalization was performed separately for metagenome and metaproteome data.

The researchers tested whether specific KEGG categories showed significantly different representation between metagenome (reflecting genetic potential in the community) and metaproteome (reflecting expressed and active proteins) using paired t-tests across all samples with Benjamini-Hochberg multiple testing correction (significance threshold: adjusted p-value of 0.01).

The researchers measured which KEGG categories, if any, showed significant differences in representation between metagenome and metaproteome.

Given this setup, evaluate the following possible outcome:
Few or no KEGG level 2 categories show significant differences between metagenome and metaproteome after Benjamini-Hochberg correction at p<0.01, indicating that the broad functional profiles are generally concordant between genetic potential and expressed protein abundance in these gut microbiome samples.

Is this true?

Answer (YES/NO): NO